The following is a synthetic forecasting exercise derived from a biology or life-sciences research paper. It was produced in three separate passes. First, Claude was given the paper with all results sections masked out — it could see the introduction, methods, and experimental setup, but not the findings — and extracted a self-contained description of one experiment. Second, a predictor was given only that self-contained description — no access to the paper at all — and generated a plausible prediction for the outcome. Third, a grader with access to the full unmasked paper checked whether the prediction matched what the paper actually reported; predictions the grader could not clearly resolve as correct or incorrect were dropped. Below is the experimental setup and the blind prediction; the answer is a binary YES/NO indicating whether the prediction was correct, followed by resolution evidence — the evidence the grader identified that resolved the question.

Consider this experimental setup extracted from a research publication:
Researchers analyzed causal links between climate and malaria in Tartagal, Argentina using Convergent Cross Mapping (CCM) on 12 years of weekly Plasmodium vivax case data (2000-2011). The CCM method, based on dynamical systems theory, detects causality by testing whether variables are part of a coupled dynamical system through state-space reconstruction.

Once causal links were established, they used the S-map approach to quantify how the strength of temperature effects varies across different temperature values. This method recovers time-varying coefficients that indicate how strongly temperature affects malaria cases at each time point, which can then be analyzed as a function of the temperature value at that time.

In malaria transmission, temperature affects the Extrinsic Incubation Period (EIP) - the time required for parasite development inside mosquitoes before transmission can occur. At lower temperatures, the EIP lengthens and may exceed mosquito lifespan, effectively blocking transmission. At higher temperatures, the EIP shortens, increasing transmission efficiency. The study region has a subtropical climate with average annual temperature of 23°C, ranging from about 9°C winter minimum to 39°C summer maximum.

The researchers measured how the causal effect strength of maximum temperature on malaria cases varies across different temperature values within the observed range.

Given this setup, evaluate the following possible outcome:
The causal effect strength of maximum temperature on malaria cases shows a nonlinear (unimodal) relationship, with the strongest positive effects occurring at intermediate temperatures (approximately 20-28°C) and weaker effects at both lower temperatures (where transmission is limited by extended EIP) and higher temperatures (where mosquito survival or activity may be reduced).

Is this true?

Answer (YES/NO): NO